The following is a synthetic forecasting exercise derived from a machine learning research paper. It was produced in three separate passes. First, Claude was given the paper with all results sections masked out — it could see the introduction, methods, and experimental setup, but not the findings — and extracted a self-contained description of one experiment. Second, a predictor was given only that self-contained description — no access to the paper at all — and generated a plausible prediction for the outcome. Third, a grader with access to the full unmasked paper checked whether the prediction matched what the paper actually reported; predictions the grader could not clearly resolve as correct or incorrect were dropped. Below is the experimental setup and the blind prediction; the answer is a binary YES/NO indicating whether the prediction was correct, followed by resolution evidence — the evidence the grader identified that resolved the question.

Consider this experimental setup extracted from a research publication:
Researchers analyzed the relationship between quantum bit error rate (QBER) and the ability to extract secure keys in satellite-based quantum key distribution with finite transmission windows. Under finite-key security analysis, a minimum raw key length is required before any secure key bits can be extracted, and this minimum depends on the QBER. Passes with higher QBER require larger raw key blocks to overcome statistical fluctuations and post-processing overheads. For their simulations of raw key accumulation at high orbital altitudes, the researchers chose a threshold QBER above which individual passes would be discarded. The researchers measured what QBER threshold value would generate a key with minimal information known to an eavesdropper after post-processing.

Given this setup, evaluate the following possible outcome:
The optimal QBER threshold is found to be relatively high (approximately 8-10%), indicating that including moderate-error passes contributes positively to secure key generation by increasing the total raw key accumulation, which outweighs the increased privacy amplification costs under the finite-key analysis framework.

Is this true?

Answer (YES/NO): NO